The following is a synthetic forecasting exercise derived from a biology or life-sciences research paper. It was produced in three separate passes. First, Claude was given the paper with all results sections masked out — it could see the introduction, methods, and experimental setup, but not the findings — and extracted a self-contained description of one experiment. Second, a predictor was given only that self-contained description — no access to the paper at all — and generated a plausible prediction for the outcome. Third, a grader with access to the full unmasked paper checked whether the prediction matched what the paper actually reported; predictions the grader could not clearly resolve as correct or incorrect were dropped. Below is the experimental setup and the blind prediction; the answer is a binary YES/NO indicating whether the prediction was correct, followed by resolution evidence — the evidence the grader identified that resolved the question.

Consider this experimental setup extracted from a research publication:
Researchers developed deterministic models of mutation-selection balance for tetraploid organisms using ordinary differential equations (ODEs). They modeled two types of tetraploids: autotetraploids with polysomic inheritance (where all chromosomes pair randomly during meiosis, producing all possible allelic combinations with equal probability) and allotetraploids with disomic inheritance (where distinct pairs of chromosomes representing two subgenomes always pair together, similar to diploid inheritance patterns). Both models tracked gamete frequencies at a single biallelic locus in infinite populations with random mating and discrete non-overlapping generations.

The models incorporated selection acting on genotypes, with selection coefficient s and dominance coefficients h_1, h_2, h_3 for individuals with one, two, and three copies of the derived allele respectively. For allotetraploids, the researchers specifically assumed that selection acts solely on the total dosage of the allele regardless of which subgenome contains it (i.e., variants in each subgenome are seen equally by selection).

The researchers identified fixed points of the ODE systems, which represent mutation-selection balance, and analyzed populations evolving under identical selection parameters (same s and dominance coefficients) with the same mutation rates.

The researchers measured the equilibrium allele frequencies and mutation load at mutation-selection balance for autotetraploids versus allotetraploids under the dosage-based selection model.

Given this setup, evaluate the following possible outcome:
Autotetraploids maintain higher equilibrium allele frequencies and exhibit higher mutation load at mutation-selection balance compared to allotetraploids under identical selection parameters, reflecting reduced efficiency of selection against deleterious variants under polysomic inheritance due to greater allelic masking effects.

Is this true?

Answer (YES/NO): NO